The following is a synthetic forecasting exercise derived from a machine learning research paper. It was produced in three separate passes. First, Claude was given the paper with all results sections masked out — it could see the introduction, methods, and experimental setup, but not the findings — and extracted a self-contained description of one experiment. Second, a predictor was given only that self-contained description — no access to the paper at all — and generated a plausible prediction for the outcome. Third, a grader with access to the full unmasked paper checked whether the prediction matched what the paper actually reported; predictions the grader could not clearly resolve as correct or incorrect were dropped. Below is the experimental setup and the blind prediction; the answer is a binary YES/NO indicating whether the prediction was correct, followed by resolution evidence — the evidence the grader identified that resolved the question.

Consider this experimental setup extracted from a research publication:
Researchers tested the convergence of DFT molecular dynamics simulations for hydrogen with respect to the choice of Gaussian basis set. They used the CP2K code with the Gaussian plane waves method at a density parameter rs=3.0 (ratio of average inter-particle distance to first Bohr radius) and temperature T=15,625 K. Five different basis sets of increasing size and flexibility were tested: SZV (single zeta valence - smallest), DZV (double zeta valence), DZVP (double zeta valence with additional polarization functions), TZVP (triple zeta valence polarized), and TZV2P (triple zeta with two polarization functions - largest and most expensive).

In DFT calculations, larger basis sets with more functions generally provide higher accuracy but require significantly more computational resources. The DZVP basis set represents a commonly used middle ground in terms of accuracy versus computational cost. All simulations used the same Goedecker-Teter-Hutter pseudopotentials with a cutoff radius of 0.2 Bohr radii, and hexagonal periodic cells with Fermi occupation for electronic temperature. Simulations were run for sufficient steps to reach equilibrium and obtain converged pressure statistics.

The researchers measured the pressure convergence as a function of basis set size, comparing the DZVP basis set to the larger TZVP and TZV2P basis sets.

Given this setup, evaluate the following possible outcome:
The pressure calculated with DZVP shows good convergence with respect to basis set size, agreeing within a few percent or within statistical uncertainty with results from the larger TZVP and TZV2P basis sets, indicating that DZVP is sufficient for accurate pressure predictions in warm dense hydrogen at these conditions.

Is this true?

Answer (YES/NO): YES